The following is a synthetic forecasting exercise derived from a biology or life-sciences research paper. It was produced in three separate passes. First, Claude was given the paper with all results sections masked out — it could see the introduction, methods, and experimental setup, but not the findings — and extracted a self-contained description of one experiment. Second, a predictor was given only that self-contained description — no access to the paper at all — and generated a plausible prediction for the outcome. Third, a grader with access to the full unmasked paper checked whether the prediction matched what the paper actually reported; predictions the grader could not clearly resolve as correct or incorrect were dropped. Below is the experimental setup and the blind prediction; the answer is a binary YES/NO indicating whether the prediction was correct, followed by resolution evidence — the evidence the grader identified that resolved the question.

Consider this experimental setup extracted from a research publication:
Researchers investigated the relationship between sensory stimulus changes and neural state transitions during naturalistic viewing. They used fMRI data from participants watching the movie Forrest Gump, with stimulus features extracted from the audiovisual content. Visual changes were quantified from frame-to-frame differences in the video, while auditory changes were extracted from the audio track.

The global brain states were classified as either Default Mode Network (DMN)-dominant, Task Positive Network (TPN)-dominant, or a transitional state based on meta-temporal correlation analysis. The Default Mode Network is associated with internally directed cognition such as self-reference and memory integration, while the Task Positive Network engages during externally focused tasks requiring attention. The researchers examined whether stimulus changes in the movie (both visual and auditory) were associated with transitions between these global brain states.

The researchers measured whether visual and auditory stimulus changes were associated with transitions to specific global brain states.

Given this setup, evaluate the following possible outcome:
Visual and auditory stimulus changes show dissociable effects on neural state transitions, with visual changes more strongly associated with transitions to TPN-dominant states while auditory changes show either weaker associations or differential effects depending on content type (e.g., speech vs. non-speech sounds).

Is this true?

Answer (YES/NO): YES